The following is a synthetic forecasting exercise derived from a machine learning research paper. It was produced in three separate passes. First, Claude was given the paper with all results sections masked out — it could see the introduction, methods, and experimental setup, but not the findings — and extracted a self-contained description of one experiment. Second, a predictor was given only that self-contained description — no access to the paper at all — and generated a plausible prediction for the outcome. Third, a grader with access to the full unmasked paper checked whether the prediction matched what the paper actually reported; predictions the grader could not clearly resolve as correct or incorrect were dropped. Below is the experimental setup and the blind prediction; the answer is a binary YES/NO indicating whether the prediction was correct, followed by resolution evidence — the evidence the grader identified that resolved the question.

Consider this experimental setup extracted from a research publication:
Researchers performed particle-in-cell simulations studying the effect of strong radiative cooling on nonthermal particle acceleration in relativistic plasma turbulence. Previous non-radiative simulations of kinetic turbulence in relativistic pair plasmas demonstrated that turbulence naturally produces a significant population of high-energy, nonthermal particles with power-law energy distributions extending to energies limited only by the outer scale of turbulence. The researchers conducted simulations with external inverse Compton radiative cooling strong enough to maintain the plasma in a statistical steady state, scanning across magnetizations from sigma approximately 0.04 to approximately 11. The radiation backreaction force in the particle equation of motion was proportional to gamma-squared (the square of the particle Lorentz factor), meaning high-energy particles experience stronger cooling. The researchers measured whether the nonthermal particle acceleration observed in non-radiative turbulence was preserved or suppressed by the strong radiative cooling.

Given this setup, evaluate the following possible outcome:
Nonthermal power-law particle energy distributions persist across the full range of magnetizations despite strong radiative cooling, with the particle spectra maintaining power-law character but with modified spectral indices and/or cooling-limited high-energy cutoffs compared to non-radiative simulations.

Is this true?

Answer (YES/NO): NO